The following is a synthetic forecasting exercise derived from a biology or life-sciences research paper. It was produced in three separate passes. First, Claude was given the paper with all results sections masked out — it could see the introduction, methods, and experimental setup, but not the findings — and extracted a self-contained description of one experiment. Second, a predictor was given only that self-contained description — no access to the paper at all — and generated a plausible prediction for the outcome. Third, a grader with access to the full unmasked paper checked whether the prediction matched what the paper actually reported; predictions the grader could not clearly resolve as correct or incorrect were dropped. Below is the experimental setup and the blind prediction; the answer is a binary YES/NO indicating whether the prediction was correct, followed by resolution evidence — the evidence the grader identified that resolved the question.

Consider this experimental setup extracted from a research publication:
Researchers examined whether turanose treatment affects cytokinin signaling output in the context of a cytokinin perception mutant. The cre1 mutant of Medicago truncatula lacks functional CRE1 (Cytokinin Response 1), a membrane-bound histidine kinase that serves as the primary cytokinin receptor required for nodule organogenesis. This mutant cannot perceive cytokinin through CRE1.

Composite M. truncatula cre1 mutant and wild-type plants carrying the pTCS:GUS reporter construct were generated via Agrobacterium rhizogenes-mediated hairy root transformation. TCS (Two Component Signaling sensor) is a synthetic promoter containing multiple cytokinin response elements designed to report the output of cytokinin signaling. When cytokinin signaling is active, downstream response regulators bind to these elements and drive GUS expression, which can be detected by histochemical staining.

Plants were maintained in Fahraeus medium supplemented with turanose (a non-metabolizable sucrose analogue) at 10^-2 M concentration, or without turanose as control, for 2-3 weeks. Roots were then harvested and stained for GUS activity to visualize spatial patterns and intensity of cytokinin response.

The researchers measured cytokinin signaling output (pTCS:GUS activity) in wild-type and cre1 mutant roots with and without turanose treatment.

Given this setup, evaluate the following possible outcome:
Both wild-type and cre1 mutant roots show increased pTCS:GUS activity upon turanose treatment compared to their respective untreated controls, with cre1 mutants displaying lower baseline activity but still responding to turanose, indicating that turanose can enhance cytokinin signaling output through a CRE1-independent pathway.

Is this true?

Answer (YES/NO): YES